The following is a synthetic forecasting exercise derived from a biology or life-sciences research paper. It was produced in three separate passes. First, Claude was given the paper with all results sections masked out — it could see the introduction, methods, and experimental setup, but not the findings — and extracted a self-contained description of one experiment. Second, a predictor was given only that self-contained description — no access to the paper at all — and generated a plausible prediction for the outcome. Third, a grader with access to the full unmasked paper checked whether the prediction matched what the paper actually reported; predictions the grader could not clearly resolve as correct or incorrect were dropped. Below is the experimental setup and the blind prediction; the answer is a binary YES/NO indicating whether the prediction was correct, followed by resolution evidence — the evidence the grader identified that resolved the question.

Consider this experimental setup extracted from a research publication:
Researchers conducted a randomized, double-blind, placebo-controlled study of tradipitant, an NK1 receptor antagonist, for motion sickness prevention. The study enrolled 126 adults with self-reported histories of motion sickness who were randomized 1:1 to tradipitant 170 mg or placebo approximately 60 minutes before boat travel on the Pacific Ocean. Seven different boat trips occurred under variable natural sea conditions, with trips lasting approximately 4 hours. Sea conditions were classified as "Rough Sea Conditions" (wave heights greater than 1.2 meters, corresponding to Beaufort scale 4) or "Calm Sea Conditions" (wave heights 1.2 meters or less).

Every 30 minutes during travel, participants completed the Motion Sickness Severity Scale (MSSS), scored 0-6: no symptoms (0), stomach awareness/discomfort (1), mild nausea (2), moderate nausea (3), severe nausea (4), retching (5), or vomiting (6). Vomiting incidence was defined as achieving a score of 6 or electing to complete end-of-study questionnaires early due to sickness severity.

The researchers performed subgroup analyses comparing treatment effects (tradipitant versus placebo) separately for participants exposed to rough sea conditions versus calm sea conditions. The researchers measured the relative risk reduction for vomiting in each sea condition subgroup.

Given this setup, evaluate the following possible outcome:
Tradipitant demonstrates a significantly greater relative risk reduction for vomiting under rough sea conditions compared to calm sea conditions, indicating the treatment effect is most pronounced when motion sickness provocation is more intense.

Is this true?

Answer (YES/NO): YES